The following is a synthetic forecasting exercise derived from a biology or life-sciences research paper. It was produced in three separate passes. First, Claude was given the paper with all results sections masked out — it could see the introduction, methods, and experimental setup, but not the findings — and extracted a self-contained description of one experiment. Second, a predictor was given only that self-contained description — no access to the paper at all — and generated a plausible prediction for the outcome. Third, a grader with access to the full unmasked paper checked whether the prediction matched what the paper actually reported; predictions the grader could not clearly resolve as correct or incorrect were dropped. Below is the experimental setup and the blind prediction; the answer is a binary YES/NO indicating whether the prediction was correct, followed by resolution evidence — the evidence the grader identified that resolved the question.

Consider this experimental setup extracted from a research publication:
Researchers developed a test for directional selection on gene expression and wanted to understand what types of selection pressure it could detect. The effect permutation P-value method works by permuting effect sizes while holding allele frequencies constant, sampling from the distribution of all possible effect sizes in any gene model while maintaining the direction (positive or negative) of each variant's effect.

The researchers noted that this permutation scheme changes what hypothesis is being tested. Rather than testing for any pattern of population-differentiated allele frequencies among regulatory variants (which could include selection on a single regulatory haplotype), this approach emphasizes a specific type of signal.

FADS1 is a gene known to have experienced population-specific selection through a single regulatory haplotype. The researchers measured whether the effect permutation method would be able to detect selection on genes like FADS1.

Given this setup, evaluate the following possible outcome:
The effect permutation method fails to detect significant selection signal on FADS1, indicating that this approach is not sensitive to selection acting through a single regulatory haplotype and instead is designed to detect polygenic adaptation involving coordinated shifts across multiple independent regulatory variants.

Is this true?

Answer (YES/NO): YES